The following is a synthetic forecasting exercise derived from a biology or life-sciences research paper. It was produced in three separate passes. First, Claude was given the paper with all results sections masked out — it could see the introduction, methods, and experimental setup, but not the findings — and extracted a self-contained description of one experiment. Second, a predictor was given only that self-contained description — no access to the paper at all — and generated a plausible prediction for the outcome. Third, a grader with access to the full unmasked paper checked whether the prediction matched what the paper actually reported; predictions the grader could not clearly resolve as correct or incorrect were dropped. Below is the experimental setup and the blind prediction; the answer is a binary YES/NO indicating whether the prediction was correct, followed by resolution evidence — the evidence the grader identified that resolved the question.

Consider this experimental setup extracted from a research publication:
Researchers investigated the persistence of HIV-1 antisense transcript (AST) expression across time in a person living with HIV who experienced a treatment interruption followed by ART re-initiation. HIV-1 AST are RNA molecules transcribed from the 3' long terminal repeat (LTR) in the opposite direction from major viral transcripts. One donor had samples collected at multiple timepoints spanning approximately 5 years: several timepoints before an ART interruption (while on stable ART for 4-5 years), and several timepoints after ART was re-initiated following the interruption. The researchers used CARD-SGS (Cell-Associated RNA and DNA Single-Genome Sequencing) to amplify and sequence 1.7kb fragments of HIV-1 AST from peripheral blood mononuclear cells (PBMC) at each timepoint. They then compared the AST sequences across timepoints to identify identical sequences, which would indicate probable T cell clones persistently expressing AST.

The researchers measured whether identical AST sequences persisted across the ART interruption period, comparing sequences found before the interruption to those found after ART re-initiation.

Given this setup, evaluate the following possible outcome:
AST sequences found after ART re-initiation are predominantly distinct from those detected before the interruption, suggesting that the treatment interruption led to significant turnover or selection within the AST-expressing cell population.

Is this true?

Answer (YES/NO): YES